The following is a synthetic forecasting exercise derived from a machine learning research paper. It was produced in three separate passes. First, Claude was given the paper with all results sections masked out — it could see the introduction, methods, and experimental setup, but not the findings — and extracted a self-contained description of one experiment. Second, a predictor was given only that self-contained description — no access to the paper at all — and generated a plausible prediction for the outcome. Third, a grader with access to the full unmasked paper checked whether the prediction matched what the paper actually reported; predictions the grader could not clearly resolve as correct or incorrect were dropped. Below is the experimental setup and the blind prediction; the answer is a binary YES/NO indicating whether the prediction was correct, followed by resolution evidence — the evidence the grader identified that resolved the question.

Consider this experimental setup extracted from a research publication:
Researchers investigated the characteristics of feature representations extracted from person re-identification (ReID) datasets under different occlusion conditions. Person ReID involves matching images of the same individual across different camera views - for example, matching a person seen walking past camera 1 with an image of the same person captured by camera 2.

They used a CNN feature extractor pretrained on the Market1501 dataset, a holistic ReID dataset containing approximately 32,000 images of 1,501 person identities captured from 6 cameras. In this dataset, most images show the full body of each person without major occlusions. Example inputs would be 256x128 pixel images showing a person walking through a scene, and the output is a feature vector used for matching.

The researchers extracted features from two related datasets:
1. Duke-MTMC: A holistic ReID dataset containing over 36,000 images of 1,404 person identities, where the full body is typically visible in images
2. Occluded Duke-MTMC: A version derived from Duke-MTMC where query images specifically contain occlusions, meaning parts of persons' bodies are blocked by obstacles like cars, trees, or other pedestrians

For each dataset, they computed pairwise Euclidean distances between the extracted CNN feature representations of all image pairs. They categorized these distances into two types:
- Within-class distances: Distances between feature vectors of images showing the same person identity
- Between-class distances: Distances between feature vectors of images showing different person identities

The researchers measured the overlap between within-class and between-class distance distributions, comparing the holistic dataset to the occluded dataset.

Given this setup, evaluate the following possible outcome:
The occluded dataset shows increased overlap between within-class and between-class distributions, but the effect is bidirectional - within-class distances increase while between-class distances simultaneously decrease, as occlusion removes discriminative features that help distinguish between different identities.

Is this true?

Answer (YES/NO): NO